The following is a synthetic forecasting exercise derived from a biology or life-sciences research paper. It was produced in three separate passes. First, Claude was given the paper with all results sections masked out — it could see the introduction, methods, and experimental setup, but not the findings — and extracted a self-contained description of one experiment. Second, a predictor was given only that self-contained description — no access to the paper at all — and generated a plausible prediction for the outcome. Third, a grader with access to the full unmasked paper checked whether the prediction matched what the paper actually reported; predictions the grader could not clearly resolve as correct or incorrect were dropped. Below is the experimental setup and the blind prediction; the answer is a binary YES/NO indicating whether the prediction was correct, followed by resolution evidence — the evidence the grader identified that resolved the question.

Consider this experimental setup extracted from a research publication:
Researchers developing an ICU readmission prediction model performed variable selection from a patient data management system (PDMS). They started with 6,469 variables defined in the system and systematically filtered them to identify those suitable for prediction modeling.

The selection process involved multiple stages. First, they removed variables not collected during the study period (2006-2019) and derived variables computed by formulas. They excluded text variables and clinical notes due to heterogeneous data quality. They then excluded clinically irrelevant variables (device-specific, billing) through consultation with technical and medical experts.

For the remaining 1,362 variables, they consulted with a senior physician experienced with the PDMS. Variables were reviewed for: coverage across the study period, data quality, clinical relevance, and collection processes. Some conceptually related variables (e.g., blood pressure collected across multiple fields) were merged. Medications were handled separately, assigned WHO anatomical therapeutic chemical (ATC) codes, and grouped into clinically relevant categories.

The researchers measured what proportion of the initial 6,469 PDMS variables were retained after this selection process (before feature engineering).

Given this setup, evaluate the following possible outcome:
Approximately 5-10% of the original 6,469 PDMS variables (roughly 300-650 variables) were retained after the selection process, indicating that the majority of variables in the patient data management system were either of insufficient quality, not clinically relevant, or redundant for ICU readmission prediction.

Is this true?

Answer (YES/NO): NO